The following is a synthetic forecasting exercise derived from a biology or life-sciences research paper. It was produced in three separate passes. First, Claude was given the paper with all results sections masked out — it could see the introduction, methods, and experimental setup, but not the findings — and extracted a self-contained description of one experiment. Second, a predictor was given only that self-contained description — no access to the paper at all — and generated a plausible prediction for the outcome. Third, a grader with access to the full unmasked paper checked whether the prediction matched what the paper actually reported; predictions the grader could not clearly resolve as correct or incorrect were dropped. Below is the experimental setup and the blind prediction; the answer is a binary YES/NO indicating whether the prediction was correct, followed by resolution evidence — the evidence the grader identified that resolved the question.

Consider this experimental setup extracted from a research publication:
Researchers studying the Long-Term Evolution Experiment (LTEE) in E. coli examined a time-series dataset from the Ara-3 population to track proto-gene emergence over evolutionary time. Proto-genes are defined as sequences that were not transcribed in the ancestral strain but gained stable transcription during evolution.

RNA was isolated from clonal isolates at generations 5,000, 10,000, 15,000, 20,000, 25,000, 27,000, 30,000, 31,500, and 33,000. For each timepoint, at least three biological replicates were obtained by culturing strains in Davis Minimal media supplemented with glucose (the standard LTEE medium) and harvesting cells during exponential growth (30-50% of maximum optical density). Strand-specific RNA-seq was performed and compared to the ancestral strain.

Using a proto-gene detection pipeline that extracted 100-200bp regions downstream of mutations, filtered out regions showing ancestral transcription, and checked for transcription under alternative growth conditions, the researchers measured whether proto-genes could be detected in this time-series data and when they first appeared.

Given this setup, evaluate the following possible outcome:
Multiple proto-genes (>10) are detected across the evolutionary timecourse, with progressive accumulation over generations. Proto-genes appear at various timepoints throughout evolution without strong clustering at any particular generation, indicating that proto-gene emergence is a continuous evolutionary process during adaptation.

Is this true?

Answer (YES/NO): NO